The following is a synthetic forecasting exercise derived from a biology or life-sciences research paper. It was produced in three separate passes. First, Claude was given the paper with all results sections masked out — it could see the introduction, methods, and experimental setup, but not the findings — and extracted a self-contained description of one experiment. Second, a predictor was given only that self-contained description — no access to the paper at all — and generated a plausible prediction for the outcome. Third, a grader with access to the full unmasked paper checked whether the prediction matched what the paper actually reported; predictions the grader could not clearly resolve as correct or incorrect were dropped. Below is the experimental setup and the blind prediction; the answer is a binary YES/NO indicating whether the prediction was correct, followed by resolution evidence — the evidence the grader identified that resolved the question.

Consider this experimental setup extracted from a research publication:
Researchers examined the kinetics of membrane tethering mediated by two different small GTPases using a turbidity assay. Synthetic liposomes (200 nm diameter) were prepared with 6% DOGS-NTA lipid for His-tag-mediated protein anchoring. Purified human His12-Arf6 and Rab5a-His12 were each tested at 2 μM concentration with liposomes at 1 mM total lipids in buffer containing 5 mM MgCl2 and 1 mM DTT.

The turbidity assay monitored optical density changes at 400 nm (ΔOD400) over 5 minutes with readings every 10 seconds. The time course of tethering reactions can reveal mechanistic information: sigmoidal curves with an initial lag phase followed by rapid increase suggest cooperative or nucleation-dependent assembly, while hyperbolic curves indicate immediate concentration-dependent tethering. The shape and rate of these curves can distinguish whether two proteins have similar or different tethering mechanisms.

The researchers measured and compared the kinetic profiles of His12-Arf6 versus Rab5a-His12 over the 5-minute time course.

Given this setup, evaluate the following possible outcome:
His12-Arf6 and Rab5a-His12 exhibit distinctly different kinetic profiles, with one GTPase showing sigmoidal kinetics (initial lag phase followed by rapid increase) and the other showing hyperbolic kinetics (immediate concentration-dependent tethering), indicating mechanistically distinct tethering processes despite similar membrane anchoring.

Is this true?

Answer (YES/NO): NO